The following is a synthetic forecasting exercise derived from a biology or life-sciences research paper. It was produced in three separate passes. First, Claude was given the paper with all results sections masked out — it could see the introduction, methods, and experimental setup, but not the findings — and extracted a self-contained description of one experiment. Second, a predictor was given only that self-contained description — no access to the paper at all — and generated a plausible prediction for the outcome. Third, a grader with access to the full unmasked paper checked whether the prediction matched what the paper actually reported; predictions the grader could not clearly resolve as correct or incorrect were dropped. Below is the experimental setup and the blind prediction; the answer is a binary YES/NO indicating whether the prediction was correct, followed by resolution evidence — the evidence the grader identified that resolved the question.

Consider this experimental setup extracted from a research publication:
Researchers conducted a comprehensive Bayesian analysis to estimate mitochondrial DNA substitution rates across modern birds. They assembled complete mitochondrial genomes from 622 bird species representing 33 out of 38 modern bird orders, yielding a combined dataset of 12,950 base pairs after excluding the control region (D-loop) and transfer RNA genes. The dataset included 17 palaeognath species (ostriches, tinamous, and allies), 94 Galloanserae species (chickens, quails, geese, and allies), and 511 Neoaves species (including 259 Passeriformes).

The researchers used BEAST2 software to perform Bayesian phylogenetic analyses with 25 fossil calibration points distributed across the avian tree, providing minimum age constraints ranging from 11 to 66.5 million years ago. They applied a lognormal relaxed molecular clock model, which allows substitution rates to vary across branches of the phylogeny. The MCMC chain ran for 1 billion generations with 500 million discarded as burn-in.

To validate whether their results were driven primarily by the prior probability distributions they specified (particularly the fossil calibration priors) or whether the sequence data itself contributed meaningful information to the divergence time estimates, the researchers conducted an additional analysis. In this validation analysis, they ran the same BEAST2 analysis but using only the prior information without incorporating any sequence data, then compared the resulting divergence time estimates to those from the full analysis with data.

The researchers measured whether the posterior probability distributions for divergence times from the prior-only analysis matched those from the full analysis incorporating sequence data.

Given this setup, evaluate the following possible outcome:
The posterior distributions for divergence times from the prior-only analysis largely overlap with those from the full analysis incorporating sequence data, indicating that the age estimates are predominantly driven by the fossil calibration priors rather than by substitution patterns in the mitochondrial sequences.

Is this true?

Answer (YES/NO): NO